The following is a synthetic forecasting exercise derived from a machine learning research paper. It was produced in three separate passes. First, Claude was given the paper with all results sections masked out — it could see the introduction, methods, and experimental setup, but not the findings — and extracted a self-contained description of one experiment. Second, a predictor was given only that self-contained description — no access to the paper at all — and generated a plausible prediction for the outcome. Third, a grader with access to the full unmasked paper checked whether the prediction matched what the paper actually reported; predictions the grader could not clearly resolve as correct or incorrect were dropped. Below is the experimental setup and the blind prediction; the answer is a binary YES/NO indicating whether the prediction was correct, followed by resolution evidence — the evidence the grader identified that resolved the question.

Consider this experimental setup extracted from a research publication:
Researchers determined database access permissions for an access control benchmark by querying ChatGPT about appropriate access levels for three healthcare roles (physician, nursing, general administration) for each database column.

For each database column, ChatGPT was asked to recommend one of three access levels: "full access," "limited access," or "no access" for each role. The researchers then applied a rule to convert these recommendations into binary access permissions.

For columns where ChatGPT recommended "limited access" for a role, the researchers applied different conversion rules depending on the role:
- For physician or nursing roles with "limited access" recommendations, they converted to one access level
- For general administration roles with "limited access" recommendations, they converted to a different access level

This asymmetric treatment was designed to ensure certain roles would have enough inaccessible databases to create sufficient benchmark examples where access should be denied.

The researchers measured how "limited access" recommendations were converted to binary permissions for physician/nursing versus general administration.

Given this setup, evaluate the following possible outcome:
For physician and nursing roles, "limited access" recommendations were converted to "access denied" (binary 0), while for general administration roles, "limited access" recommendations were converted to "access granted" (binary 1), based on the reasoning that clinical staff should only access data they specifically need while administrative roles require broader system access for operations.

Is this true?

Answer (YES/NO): NO